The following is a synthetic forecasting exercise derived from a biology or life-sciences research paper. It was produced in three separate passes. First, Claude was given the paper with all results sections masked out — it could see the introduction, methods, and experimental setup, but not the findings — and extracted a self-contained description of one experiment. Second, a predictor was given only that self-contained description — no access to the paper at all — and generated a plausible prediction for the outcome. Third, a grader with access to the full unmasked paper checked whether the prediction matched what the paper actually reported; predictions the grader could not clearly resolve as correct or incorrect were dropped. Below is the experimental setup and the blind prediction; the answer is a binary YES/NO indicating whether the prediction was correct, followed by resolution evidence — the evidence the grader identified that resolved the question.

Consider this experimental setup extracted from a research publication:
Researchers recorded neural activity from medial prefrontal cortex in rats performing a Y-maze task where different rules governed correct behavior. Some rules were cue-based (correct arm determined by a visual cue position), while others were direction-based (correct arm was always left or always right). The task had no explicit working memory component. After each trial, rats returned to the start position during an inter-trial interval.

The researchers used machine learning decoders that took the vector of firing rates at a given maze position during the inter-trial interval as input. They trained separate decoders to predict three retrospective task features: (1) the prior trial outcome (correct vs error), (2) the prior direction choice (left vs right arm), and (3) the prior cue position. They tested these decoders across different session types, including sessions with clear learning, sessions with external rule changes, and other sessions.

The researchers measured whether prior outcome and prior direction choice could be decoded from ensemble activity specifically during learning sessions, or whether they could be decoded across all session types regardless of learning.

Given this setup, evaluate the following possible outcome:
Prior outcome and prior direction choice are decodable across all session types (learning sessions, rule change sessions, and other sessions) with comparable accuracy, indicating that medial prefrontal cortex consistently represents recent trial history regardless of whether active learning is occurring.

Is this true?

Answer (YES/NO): YES